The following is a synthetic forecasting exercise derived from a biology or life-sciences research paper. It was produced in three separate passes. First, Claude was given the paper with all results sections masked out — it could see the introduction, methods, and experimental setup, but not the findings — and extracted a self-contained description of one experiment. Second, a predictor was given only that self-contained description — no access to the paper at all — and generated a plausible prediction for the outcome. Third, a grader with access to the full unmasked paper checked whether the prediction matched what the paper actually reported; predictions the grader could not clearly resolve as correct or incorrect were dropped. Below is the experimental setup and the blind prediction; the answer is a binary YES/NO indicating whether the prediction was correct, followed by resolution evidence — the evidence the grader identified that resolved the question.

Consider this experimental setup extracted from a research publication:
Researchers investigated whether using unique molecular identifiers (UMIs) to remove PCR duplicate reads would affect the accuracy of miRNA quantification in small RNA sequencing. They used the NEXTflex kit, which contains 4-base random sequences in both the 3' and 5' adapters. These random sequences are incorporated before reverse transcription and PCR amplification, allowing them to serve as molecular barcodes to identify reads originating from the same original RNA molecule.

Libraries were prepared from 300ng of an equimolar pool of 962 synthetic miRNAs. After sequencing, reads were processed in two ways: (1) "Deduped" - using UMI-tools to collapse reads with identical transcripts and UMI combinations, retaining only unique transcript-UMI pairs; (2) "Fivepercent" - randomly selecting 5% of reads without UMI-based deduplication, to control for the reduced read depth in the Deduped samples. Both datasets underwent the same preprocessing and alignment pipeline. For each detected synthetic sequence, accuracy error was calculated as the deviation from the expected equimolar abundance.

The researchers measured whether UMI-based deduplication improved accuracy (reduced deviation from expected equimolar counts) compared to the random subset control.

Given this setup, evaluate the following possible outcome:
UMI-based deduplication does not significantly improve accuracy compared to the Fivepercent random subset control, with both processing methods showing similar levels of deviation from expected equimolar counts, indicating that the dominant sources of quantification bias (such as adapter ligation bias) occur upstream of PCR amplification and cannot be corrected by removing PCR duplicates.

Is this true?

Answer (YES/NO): NO